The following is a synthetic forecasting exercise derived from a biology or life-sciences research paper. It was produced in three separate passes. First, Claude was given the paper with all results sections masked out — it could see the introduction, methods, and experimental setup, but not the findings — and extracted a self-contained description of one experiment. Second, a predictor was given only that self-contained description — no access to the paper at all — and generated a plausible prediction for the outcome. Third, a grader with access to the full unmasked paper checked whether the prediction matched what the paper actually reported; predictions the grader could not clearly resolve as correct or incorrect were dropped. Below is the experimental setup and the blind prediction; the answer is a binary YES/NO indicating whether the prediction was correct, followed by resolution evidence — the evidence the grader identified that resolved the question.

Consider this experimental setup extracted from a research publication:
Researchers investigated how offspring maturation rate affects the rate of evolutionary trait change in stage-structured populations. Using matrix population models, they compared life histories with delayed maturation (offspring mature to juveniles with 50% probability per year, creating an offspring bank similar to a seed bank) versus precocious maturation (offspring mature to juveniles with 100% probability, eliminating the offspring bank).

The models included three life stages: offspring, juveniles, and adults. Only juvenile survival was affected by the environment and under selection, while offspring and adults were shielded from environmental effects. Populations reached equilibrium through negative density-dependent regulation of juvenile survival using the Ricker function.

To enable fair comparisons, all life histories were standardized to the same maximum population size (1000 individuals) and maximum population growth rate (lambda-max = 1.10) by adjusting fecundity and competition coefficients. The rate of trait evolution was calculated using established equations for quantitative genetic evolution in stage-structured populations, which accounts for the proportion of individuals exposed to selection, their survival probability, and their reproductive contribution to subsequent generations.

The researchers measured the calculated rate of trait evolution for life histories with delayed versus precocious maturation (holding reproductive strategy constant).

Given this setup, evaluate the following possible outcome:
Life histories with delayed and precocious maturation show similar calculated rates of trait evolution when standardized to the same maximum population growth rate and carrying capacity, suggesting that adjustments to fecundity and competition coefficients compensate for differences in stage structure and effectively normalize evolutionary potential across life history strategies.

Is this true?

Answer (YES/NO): NO